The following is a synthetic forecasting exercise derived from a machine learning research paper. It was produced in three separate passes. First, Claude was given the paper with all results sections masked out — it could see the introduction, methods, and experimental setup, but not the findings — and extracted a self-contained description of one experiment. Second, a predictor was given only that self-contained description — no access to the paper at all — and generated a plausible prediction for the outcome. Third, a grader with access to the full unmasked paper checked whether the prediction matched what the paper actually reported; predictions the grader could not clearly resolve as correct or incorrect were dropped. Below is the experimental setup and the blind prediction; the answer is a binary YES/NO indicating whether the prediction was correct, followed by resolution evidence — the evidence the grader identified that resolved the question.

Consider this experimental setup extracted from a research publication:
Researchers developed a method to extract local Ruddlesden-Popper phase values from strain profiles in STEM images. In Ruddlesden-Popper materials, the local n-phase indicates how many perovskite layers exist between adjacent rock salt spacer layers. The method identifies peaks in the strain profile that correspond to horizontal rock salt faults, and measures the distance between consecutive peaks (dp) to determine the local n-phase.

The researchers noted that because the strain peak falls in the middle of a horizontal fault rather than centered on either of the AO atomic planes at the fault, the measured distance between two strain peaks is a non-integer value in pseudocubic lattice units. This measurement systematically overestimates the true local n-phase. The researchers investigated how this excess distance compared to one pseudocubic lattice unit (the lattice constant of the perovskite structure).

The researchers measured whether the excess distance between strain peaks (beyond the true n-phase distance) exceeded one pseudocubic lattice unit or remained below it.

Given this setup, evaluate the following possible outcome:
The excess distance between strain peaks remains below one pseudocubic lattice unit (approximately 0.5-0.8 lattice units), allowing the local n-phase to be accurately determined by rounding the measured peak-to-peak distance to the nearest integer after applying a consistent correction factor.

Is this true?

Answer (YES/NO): NO